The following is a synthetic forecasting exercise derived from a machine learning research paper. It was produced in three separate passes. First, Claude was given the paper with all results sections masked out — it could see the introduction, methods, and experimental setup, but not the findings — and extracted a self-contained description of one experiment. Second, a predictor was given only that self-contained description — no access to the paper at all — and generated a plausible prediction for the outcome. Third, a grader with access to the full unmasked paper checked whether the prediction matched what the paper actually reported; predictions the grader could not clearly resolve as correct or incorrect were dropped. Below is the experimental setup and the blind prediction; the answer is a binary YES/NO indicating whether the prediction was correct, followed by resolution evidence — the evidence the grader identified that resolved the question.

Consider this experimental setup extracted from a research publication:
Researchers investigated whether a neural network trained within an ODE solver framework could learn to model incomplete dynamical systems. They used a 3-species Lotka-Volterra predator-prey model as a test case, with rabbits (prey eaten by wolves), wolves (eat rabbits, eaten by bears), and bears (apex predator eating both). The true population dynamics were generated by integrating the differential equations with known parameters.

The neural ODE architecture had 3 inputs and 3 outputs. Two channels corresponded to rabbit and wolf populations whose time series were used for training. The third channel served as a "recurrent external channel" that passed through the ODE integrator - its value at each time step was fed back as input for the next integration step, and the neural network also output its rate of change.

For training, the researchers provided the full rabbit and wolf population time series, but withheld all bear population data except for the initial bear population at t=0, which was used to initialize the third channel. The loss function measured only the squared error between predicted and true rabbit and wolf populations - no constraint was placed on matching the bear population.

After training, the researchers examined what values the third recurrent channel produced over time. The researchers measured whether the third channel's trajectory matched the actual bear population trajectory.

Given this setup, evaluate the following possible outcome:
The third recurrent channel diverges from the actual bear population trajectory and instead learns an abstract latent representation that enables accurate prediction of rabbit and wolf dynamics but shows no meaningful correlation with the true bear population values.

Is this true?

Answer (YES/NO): YES